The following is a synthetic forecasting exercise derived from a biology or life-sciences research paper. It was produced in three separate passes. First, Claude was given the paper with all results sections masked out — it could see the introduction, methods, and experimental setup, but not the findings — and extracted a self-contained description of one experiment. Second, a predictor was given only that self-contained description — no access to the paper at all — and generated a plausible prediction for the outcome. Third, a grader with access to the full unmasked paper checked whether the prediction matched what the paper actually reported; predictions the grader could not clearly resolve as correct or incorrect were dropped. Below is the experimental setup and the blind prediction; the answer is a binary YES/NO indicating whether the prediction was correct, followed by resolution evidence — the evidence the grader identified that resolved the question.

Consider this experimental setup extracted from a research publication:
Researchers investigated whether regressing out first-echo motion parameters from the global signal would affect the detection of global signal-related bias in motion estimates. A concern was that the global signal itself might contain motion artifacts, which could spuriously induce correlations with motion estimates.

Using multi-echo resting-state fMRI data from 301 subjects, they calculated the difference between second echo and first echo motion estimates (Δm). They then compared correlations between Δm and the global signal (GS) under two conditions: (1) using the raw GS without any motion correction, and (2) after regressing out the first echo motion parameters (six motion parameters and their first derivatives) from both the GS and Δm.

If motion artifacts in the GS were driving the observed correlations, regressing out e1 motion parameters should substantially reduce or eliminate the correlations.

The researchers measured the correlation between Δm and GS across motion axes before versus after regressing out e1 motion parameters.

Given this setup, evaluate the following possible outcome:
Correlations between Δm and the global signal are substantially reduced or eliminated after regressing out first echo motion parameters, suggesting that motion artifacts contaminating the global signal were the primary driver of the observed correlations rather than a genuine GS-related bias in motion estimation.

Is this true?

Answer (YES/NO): NO